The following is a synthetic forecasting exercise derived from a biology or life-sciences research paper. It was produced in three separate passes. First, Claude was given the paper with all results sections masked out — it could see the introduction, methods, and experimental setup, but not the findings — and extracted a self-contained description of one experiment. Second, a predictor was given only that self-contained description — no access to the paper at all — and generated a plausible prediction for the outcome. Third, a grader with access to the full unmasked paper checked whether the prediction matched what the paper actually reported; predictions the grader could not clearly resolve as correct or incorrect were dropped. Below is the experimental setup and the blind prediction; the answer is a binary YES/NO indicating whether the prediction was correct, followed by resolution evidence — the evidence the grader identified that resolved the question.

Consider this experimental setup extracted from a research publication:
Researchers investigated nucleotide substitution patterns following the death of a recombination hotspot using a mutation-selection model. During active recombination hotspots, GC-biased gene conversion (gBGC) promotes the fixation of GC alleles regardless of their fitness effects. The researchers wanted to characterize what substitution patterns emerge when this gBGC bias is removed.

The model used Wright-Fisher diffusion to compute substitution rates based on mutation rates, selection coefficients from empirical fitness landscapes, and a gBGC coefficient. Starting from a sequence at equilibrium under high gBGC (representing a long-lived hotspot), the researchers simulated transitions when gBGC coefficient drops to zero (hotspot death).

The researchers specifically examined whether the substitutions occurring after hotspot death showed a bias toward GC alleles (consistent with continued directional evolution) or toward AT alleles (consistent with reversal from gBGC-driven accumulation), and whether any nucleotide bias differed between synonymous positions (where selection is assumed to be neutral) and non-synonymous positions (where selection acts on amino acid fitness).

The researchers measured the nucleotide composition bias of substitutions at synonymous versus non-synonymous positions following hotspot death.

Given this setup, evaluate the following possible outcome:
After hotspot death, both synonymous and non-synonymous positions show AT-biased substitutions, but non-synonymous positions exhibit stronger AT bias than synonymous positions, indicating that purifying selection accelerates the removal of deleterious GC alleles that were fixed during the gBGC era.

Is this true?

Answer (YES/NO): NO